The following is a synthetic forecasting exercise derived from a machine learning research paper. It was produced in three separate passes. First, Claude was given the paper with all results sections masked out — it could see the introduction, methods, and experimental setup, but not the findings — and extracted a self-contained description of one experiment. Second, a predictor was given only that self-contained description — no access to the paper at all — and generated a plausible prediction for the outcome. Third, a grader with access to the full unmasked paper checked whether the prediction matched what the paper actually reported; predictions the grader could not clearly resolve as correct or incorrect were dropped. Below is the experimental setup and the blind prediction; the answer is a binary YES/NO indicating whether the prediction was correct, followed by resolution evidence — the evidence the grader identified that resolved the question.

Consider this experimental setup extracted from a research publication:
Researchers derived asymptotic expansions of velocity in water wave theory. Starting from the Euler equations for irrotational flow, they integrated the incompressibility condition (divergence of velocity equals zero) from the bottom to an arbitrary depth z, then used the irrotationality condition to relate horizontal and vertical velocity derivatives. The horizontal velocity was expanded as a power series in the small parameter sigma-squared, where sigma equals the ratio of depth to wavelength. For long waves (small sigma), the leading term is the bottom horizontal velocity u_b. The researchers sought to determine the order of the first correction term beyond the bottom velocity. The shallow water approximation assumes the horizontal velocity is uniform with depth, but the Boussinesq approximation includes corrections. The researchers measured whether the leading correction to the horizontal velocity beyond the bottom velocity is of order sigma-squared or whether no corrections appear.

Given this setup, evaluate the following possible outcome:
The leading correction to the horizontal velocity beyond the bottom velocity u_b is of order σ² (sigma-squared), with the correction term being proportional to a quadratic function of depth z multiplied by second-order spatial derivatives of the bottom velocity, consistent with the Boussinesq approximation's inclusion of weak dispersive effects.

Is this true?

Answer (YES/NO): YES